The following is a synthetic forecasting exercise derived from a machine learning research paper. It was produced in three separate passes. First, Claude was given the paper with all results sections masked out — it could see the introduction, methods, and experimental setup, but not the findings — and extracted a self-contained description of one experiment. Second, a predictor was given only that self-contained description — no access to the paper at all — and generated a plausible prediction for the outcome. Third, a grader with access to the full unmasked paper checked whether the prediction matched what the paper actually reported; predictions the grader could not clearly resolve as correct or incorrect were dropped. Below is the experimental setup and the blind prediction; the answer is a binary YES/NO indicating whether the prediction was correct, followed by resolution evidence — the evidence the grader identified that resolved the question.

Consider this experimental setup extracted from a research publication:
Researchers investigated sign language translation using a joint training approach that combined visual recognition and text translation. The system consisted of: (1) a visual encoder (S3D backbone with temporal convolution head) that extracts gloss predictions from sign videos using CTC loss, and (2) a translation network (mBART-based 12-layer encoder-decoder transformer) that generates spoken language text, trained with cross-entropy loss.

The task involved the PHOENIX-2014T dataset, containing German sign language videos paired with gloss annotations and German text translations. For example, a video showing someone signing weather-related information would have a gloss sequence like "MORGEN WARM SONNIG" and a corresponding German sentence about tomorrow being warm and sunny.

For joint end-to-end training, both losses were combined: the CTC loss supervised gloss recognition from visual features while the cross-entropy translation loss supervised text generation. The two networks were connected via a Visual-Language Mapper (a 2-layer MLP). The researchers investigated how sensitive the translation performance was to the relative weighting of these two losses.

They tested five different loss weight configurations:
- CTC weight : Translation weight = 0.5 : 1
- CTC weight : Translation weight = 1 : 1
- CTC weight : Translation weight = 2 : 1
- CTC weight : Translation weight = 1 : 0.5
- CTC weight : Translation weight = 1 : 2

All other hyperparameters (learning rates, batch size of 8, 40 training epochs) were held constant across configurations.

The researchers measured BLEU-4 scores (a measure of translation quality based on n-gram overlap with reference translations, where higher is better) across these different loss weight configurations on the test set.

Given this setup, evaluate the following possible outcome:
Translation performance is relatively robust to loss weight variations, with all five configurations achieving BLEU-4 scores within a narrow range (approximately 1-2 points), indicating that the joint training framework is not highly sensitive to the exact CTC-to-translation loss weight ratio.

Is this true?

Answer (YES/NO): YES